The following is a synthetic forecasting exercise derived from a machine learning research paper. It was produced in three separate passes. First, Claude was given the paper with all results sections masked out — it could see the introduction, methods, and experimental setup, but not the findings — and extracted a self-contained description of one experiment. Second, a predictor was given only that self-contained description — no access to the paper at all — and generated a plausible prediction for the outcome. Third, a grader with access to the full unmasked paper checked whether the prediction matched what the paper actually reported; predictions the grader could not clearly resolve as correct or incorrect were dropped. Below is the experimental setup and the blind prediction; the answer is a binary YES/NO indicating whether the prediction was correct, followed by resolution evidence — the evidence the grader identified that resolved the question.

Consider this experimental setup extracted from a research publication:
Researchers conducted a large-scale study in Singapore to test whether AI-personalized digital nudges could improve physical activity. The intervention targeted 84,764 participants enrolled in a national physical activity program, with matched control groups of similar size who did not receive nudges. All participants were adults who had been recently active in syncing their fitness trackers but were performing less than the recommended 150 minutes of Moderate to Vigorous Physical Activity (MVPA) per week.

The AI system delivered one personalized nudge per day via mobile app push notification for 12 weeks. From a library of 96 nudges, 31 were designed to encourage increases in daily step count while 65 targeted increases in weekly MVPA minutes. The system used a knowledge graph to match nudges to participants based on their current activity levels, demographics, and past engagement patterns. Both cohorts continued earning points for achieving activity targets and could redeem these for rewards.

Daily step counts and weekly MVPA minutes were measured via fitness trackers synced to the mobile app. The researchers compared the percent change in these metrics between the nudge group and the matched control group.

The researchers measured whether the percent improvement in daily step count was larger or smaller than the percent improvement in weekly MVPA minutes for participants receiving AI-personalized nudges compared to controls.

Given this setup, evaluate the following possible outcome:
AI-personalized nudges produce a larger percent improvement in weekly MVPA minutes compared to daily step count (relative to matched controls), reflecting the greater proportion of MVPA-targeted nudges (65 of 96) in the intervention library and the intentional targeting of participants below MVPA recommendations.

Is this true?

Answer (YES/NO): YES